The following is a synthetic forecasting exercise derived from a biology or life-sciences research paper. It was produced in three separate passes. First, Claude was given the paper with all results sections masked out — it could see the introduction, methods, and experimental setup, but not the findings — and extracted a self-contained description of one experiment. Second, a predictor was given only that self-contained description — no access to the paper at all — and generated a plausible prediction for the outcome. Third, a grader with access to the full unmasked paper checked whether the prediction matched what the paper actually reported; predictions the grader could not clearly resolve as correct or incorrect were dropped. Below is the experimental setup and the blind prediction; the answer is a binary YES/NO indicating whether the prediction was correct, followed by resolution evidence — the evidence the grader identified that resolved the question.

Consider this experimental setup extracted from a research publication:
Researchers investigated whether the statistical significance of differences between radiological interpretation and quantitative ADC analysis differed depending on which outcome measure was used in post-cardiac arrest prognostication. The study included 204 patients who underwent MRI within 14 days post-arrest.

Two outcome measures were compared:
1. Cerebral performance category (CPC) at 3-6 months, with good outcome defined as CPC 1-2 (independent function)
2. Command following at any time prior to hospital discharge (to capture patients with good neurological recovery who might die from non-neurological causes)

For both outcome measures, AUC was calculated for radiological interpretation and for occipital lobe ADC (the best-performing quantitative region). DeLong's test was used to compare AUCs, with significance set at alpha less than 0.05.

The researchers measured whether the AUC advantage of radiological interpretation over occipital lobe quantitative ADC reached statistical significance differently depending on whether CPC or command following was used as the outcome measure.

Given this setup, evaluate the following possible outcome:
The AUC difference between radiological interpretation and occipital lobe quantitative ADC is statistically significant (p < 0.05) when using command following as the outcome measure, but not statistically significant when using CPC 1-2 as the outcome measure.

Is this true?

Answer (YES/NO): NO